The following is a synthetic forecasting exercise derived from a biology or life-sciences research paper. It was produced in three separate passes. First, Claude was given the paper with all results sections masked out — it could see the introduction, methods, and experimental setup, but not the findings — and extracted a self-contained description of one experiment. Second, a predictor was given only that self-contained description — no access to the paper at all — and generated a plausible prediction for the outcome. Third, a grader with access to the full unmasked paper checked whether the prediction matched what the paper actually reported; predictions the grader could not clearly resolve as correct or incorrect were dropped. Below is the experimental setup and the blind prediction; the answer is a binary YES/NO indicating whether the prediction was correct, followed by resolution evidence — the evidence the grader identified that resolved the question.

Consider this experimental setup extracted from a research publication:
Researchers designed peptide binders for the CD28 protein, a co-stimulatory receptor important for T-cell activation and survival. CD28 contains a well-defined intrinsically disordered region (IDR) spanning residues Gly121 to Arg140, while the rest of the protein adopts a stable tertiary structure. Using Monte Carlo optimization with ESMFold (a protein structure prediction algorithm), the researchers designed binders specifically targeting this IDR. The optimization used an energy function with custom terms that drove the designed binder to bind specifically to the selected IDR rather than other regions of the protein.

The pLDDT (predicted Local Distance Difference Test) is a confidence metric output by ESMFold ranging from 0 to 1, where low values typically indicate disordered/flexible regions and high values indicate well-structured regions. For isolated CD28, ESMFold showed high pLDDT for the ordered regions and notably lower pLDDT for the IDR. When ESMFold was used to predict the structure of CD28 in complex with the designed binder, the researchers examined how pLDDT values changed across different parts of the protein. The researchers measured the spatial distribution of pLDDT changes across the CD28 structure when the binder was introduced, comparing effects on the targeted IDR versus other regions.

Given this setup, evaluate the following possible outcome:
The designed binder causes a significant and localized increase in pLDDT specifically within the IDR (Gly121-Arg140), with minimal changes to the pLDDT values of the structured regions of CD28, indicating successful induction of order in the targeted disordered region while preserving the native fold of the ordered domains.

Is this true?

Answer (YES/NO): YES